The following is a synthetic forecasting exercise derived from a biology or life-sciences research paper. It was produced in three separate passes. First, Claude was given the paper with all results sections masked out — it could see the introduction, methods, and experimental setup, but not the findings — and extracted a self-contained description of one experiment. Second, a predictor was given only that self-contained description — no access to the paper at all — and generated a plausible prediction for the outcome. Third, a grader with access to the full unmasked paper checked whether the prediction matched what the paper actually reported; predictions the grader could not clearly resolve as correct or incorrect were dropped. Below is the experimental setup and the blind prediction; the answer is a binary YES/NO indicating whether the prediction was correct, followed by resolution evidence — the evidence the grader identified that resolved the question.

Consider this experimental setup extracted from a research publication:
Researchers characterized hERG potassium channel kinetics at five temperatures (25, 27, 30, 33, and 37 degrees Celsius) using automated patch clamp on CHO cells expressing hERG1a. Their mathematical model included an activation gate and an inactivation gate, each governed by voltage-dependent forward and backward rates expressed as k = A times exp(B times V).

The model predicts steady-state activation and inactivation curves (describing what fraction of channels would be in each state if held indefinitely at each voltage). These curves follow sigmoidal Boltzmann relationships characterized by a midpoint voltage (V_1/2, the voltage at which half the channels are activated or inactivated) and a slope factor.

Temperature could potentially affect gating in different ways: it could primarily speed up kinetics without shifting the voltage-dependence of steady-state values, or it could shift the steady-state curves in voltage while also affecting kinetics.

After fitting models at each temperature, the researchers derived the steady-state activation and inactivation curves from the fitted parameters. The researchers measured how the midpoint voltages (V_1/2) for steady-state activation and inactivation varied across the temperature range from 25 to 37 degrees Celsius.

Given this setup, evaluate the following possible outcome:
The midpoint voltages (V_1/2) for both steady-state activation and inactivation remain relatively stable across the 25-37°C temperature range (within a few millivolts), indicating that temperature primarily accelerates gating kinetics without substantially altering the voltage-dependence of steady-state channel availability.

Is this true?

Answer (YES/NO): NO